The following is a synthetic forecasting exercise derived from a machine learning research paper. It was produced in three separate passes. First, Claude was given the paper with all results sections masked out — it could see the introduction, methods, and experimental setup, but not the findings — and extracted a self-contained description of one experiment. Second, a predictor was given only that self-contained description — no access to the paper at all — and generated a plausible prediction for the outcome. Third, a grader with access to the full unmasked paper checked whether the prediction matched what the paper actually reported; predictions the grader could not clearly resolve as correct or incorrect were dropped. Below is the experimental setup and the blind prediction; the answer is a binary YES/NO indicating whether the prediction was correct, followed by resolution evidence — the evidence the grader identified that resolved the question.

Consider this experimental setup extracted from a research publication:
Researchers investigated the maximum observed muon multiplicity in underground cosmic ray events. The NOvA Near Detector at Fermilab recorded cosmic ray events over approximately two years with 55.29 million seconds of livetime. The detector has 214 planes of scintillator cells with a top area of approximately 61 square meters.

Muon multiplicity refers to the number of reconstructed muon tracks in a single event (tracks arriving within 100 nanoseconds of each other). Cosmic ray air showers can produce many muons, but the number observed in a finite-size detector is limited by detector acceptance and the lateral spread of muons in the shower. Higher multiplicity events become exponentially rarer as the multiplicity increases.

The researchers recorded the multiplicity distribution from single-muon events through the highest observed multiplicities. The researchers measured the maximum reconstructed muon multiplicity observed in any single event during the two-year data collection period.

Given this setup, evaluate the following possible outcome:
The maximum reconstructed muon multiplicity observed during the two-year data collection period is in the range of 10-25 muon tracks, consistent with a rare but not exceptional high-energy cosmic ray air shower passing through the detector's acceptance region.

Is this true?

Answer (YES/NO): YES